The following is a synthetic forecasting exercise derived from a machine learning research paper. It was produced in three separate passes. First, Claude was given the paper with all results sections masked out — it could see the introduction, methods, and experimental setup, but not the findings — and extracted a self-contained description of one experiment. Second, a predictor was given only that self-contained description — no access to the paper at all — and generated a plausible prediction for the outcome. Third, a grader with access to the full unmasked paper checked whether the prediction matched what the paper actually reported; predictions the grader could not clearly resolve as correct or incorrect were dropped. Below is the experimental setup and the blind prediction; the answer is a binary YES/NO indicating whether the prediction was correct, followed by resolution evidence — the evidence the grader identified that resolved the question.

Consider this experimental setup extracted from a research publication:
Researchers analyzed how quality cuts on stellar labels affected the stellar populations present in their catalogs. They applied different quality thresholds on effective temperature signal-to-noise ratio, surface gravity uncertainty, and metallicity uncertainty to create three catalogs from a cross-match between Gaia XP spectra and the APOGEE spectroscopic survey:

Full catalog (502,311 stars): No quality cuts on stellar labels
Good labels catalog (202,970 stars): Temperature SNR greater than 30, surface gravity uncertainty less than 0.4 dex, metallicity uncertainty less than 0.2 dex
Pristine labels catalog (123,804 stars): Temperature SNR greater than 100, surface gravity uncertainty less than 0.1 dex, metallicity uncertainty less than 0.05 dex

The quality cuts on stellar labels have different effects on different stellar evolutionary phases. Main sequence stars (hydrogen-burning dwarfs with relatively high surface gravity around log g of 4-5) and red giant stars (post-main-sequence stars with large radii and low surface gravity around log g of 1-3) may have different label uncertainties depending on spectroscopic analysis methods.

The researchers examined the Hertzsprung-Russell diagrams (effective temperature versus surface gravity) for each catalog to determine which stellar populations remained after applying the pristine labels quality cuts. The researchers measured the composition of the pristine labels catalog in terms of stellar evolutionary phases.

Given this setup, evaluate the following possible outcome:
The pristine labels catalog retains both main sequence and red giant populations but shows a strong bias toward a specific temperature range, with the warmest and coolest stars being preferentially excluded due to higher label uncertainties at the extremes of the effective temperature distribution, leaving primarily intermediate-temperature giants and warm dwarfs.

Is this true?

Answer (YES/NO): NO